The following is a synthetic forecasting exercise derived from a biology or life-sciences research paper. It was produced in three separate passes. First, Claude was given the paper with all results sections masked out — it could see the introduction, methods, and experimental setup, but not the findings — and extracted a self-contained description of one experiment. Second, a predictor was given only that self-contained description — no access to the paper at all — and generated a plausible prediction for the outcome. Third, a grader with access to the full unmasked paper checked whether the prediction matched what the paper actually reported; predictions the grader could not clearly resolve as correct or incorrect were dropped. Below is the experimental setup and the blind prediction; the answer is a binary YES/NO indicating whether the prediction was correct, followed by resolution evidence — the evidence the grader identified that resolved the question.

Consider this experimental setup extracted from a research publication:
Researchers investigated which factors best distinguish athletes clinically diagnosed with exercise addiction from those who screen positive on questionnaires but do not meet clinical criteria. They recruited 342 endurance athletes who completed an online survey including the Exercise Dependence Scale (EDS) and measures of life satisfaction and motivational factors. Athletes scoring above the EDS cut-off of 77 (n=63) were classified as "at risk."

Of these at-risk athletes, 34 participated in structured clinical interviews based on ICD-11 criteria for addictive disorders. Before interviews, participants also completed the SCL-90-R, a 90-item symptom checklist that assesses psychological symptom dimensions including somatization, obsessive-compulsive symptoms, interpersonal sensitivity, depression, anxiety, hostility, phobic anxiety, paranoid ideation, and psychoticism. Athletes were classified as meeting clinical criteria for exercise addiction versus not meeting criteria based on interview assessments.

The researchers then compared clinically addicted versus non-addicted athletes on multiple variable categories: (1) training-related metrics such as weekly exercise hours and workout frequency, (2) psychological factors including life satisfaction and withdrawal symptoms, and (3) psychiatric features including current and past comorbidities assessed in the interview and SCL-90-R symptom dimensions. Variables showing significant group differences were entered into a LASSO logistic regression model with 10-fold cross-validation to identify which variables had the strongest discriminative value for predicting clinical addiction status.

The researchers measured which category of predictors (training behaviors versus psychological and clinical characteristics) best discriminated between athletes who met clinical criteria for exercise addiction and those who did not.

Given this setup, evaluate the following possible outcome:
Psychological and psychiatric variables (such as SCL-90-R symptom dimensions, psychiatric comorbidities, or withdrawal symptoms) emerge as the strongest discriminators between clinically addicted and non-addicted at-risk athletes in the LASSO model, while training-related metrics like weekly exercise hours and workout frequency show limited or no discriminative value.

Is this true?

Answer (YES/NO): YES